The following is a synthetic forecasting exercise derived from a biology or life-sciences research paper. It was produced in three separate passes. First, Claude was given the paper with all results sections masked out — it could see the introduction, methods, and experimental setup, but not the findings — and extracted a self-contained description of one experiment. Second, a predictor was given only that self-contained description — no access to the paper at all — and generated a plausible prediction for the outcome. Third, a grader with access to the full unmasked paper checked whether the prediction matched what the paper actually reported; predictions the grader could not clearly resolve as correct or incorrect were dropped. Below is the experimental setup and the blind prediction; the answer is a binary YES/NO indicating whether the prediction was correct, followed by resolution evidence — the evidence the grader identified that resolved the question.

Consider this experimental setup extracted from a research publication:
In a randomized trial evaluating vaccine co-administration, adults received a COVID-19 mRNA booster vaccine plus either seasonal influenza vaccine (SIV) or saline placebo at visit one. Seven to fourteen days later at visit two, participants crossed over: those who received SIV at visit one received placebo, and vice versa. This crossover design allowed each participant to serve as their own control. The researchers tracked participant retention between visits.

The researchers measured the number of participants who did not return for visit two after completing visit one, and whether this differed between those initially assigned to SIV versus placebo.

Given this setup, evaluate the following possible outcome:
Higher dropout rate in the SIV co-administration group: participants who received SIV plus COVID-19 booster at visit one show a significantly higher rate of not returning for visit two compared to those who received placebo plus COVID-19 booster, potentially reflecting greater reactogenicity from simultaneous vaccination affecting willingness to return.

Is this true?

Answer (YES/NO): NO